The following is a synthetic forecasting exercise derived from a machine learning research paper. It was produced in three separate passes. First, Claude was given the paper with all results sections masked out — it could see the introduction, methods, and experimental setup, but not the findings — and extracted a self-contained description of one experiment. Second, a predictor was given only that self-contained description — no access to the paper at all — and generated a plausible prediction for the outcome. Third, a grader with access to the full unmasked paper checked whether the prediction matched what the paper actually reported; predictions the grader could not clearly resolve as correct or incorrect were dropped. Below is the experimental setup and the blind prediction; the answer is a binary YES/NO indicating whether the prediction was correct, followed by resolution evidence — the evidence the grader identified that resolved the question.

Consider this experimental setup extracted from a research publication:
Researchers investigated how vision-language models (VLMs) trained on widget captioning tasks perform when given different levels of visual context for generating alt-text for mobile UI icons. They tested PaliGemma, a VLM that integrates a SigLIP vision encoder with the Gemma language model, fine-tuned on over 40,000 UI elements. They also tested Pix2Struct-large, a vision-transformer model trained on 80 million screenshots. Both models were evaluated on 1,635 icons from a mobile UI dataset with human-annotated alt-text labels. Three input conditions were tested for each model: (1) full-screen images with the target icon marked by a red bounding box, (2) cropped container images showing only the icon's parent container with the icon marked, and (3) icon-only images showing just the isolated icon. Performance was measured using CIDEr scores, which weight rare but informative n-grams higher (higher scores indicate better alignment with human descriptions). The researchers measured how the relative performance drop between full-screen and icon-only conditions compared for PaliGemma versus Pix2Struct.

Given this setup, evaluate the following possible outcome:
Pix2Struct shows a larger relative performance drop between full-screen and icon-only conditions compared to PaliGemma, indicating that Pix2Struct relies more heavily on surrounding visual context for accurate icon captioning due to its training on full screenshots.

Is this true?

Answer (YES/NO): YES